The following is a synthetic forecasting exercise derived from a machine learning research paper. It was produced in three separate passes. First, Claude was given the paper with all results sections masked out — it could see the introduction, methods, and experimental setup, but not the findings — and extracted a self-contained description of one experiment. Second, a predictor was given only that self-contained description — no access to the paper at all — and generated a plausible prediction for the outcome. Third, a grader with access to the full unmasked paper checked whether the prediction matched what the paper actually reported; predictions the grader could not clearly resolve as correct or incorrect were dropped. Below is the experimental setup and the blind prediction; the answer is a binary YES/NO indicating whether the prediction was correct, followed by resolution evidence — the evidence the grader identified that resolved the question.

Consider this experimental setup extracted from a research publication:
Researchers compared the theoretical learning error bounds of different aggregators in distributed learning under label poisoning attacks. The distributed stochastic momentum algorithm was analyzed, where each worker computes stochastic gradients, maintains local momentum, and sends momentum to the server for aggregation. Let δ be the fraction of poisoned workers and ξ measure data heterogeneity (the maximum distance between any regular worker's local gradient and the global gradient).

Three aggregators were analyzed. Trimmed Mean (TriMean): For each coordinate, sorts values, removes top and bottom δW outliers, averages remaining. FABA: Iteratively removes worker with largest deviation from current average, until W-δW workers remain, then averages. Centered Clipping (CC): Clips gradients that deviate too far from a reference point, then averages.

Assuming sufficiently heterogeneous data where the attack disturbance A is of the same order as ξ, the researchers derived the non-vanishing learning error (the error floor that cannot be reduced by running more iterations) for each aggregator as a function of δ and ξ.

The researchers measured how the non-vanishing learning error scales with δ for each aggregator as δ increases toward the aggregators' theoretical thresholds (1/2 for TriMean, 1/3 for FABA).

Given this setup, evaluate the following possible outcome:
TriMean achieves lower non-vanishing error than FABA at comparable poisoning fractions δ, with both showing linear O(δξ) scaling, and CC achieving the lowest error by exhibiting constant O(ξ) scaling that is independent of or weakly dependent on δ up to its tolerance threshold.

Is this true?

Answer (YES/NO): NO